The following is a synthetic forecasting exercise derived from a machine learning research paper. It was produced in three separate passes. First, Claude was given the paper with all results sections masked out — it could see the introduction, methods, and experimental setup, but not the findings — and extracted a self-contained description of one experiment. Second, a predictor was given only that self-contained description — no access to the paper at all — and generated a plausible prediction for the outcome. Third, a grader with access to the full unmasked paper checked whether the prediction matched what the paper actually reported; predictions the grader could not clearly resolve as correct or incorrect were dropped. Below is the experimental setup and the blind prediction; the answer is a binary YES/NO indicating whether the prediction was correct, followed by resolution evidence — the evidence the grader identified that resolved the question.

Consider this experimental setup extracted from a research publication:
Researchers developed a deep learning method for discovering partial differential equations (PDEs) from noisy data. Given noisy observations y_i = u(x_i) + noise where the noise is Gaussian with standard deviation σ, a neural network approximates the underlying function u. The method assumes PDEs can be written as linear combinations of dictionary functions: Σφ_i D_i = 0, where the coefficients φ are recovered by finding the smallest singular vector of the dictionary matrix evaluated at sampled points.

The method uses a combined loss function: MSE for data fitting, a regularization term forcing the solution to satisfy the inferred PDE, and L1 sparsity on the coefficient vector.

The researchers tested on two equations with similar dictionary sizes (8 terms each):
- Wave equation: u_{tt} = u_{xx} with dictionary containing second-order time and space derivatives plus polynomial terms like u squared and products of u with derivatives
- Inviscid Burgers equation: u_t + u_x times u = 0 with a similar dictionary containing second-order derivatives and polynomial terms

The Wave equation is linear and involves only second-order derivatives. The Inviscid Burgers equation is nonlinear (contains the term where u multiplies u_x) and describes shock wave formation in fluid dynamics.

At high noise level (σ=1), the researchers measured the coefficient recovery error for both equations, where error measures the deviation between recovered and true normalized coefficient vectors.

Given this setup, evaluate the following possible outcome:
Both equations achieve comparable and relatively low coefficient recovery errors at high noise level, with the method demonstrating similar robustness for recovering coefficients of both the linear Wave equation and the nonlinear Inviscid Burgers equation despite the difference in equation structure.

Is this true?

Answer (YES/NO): NO